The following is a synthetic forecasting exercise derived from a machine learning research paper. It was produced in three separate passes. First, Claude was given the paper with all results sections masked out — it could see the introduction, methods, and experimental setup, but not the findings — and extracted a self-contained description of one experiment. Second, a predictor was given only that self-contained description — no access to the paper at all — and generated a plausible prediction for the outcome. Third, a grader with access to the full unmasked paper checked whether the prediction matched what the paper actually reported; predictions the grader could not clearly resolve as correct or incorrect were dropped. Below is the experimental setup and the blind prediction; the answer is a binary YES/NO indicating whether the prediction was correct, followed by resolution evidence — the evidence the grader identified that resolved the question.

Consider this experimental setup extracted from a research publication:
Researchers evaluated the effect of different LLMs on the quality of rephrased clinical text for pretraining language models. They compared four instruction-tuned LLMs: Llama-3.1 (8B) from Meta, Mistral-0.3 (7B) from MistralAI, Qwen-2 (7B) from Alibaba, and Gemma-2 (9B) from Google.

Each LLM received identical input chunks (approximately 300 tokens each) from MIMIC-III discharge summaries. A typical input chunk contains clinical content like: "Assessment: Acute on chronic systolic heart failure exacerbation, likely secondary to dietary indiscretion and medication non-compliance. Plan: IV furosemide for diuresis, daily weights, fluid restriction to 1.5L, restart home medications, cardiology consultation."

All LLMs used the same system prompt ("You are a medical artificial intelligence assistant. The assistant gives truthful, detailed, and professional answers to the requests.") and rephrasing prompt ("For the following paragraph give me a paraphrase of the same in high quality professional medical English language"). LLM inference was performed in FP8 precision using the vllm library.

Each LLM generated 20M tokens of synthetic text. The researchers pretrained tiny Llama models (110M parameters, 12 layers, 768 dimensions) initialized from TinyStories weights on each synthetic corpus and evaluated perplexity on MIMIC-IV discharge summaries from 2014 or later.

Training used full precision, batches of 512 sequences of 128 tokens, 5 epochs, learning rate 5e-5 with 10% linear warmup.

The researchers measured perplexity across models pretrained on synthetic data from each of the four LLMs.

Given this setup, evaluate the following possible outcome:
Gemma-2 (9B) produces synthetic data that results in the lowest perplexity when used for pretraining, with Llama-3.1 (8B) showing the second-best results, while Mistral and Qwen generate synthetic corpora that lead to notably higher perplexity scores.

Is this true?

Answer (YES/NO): NO